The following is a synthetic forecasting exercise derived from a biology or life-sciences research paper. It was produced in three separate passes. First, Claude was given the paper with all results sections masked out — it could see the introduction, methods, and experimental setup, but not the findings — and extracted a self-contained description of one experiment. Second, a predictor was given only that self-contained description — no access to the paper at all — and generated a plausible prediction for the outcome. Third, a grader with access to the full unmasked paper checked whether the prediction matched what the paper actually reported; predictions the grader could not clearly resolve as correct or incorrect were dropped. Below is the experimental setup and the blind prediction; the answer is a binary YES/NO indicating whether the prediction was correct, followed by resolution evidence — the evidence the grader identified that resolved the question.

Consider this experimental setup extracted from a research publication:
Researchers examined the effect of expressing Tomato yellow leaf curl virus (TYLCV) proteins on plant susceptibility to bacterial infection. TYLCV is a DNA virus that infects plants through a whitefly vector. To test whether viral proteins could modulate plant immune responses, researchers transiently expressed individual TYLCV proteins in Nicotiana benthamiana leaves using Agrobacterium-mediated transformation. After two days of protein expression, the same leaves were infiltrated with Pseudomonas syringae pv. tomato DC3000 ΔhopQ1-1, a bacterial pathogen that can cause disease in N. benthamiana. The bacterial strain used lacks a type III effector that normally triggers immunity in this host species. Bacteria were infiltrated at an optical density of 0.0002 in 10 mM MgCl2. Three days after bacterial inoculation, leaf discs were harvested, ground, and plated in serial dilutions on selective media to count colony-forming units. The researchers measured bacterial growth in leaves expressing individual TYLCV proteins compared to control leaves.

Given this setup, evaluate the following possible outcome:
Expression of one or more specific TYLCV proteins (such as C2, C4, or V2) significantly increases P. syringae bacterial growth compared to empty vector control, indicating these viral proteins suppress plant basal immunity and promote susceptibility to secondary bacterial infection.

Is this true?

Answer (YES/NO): NO